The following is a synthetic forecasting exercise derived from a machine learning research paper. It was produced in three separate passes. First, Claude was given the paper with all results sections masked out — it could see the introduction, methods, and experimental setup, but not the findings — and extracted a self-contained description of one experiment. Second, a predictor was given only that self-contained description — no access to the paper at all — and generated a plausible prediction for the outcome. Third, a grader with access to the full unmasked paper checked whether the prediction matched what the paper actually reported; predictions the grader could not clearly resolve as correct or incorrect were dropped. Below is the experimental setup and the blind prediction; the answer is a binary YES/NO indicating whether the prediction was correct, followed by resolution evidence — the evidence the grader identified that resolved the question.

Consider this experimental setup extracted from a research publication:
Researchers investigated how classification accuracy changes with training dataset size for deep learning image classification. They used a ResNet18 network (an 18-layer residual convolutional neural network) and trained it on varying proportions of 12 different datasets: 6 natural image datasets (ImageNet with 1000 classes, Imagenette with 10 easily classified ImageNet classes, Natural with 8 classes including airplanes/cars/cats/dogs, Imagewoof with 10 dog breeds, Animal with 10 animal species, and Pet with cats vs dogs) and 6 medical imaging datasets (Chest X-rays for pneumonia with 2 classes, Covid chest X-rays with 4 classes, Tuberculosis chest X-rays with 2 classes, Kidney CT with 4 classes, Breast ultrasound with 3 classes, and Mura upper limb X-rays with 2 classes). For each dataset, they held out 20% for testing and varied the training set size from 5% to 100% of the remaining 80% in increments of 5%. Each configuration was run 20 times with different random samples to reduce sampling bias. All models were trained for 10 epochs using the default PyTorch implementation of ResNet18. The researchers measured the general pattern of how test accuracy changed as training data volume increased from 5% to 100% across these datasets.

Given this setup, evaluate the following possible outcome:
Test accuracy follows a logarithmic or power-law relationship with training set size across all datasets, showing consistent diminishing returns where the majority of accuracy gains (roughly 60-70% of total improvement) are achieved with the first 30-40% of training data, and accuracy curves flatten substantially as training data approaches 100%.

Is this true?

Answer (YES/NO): NO